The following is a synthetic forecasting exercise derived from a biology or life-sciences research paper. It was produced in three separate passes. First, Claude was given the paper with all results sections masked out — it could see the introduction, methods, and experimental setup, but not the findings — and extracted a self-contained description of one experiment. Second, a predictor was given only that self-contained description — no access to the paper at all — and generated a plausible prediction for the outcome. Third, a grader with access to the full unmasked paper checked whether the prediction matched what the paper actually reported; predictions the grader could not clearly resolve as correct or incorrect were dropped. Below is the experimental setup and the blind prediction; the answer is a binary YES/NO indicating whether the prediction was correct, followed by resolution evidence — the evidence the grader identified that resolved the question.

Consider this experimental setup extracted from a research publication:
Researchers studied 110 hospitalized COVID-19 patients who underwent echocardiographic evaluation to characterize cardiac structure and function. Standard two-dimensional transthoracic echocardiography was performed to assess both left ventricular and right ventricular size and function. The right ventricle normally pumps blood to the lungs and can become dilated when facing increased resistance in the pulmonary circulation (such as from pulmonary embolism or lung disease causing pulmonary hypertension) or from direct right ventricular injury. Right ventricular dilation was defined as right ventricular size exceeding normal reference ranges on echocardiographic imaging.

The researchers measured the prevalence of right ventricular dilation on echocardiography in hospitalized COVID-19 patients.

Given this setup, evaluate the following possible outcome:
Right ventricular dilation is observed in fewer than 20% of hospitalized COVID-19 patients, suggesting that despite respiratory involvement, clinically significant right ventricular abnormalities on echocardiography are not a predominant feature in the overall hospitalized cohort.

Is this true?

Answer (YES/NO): NO